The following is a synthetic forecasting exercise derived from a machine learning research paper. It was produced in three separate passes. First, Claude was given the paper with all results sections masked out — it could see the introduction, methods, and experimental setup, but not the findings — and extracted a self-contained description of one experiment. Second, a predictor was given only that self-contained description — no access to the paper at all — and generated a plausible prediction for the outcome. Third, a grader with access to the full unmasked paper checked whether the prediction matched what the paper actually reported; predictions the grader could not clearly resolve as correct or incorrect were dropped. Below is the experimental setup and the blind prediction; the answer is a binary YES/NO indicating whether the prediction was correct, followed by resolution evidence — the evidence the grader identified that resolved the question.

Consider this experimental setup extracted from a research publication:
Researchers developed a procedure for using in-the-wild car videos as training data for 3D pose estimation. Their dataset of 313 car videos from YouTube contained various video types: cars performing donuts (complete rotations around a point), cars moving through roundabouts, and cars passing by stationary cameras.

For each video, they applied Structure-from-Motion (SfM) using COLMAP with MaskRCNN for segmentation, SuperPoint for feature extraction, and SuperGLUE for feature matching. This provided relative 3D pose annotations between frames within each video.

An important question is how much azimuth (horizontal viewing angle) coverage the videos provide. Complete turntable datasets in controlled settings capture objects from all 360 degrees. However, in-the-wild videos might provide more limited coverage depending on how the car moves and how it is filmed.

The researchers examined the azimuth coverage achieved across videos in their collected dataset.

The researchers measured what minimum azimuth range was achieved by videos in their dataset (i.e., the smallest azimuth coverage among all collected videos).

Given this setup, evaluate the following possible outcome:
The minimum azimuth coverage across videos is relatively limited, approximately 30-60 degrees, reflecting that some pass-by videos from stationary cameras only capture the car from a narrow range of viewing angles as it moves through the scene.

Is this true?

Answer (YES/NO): NO